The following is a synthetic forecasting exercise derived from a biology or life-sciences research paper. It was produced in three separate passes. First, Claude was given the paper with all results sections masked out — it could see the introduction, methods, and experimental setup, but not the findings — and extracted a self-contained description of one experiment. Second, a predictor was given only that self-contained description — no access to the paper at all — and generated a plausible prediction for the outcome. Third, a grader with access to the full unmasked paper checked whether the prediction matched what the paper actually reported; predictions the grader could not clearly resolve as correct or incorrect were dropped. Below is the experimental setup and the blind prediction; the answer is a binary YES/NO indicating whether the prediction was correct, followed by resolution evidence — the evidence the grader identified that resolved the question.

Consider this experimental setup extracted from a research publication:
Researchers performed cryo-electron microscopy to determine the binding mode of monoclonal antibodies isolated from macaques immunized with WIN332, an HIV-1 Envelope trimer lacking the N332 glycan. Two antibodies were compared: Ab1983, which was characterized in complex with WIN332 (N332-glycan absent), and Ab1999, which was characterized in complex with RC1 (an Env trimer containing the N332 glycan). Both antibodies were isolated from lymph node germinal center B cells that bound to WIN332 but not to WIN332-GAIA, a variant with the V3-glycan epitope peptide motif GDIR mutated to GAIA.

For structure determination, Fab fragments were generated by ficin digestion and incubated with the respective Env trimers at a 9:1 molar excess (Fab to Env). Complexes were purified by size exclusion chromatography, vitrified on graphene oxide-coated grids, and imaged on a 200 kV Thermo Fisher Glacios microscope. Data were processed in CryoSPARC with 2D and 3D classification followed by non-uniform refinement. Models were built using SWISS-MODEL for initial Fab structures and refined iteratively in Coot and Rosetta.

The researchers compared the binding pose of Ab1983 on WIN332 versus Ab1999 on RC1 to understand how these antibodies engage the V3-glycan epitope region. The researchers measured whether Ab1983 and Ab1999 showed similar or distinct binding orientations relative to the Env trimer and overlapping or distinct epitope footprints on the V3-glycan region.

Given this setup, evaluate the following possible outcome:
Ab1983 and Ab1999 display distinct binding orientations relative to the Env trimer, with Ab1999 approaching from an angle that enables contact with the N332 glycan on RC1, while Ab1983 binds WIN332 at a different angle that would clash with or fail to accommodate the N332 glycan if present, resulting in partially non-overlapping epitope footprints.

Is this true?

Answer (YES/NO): NO